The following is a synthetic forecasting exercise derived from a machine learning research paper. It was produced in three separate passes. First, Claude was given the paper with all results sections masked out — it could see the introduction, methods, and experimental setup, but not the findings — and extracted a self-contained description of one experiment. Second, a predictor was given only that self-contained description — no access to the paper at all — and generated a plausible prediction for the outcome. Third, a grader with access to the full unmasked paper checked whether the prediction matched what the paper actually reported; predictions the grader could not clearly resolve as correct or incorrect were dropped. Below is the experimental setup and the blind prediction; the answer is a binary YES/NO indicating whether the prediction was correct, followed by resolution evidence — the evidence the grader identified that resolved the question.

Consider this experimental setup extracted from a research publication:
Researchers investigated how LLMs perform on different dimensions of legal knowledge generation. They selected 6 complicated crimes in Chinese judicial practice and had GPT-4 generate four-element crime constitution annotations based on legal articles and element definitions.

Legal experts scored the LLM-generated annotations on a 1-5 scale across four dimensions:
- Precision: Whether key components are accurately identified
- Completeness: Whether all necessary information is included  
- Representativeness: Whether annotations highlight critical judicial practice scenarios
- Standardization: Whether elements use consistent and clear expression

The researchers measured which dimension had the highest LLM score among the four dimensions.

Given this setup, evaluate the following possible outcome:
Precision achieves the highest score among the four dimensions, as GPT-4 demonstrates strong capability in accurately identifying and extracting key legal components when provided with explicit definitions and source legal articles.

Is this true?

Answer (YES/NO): NO